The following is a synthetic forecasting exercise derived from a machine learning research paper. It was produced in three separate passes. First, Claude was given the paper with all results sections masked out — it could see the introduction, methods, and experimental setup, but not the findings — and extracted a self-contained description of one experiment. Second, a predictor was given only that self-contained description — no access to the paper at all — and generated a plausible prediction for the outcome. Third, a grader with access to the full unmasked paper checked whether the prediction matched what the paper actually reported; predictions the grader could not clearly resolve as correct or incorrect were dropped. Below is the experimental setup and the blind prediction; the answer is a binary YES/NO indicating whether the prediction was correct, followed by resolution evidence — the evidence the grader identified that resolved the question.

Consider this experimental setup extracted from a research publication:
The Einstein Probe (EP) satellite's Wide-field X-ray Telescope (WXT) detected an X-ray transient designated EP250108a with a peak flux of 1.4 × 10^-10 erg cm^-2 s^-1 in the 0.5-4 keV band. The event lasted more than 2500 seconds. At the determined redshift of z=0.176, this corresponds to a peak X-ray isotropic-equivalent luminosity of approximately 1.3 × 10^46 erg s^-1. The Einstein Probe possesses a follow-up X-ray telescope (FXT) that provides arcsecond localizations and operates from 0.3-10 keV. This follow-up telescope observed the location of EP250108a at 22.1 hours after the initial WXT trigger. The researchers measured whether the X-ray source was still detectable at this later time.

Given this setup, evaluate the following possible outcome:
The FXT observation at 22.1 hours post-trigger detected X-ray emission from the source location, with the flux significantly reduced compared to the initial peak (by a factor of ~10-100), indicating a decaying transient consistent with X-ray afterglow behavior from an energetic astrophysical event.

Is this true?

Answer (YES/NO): NO